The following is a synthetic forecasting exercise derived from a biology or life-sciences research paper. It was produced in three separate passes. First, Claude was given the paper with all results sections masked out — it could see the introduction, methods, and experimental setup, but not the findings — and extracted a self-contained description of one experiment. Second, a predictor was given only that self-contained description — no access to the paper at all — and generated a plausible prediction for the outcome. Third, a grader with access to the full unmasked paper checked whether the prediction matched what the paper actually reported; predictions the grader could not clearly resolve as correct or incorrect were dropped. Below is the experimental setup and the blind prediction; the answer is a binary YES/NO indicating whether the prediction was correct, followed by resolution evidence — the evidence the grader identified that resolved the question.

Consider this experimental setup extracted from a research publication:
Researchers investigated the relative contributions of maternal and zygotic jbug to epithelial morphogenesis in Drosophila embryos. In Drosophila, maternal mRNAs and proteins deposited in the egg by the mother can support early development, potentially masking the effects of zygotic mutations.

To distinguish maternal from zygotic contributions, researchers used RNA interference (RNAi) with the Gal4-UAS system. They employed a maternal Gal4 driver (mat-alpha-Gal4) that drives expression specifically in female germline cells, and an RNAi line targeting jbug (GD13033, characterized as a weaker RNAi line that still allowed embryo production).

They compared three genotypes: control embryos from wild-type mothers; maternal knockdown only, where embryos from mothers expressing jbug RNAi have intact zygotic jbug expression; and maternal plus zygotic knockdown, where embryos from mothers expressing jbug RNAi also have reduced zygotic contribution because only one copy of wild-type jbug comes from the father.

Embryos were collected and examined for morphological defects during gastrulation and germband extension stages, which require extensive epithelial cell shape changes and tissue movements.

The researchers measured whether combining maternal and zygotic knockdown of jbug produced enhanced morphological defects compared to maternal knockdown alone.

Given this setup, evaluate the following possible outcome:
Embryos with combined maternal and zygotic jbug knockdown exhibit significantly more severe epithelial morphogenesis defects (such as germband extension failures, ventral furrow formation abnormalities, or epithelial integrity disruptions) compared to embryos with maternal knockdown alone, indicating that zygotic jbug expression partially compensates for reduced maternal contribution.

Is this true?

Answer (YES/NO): YES